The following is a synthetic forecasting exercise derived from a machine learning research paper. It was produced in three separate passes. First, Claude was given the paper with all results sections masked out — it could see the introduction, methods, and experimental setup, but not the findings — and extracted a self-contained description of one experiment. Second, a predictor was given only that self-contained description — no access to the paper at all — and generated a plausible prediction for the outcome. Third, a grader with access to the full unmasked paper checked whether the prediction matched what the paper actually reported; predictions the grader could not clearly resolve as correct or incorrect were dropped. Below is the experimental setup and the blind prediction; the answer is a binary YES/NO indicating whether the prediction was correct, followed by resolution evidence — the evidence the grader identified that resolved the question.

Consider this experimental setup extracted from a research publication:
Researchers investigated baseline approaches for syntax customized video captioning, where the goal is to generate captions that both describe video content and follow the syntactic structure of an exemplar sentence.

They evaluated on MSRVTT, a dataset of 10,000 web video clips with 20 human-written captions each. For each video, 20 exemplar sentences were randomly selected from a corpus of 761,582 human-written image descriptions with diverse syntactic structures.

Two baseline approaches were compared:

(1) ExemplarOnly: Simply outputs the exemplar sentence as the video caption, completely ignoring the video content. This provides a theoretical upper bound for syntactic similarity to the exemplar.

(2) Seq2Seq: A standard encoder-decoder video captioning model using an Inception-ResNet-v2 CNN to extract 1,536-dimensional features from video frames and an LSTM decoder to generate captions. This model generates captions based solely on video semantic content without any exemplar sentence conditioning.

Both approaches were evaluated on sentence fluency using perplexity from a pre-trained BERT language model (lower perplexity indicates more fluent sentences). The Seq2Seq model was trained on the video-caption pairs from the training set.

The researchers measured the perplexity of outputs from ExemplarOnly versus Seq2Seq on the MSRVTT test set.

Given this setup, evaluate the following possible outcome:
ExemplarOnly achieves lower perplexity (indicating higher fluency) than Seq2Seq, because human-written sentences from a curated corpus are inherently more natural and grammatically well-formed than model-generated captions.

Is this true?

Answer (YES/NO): NO